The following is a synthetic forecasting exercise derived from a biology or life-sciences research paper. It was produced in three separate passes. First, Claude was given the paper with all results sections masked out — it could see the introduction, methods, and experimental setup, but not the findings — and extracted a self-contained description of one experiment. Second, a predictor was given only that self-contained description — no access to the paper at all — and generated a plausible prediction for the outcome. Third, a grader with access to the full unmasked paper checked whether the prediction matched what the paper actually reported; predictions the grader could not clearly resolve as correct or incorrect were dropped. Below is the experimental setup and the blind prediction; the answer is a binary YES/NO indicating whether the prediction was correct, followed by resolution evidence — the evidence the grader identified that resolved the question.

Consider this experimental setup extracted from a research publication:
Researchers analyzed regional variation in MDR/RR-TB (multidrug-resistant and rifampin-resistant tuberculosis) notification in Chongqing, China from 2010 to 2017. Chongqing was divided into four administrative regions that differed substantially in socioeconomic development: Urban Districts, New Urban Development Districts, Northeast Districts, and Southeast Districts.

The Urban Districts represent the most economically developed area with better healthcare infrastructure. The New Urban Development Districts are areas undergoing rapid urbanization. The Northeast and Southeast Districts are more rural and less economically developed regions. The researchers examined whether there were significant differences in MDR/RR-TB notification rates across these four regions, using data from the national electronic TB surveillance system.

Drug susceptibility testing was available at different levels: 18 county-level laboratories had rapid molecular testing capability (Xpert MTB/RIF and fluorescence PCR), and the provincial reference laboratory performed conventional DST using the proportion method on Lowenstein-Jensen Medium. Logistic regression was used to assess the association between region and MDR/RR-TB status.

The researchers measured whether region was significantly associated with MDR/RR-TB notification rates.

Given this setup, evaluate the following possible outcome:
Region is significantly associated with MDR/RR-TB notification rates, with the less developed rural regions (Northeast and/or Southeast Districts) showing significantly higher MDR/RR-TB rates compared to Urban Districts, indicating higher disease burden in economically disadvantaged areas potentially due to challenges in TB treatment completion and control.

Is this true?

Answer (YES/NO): NO